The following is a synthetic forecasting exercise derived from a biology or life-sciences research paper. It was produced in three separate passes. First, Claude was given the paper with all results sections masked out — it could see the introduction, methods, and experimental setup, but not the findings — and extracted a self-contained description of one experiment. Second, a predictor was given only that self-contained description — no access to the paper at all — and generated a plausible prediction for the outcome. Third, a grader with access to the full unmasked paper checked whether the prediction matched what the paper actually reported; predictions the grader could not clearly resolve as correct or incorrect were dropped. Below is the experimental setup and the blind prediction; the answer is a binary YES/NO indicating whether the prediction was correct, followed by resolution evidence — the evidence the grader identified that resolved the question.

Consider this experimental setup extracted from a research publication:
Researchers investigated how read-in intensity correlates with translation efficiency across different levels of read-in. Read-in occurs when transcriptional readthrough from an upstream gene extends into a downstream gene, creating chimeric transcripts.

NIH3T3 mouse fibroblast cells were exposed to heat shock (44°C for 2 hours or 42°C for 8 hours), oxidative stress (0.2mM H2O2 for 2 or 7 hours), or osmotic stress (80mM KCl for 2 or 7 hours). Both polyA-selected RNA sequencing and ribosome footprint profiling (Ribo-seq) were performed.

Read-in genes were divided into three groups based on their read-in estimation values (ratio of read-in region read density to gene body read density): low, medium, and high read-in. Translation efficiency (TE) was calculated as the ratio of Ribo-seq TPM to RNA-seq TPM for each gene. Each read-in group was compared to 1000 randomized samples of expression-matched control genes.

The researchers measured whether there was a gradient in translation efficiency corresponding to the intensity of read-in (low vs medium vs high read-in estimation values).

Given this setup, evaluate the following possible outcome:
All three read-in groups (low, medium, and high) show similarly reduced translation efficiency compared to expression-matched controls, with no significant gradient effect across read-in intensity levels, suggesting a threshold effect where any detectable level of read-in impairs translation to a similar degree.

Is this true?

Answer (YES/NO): NO